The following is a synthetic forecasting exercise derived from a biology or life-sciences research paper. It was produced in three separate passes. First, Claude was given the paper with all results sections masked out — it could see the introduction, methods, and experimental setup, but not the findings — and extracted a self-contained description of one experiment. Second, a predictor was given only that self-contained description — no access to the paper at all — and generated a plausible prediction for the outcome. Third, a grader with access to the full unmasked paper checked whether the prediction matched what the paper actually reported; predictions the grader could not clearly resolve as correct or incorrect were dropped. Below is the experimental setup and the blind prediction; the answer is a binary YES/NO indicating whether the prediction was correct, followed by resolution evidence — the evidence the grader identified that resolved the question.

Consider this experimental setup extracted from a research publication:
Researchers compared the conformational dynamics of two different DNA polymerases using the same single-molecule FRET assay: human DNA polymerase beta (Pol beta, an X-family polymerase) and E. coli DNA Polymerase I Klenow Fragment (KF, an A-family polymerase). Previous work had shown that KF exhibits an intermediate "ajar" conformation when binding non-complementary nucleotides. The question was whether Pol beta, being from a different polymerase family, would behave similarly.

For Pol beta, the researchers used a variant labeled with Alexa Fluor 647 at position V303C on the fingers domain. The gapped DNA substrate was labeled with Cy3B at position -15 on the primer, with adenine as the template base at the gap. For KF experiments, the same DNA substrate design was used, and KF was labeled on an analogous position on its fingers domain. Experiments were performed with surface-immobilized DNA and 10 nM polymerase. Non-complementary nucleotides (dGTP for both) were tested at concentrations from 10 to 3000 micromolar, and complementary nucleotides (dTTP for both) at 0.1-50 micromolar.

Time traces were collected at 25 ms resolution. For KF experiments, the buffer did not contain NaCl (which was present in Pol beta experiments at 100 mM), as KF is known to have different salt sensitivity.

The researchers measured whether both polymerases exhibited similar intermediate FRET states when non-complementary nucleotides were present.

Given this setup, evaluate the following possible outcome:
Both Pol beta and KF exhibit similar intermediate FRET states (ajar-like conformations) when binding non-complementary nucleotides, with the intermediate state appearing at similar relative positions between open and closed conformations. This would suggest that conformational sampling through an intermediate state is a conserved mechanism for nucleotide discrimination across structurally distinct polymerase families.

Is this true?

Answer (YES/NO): NO